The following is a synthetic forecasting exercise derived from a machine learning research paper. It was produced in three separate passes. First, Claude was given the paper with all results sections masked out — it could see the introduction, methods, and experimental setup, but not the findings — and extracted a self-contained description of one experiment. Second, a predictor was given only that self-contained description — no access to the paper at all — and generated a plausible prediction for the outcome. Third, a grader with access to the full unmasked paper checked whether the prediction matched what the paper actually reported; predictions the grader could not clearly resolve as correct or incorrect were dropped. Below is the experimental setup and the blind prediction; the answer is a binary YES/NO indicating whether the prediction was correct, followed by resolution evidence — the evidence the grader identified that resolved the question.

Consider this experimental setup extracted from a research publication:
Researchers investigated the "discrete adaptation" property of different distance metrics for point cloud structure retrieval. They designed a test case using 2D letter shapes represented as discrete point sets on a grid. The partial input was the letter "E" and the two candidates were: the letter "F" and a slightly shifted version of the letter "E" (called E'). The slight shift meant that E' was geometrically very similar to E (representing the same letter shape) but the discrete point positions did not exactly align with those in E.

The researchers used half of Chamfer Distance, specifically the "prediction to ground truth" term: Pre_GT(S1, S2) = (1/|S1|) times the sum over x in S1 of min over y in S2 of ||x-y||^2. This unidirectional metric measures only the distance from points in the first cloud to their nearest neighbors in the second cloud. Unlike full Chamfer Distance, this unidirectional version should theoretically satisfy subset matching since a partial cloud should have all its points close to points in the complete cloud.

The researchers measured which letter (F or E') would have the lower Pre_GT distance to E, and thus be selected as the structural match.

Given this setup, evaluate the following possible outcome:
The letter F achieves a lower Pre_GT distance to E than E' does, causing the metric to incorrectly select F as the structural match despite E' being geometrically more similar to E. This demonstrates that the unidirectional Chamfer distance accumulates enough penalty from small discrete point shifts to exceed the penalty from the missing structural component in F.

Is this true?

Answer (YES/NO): YES